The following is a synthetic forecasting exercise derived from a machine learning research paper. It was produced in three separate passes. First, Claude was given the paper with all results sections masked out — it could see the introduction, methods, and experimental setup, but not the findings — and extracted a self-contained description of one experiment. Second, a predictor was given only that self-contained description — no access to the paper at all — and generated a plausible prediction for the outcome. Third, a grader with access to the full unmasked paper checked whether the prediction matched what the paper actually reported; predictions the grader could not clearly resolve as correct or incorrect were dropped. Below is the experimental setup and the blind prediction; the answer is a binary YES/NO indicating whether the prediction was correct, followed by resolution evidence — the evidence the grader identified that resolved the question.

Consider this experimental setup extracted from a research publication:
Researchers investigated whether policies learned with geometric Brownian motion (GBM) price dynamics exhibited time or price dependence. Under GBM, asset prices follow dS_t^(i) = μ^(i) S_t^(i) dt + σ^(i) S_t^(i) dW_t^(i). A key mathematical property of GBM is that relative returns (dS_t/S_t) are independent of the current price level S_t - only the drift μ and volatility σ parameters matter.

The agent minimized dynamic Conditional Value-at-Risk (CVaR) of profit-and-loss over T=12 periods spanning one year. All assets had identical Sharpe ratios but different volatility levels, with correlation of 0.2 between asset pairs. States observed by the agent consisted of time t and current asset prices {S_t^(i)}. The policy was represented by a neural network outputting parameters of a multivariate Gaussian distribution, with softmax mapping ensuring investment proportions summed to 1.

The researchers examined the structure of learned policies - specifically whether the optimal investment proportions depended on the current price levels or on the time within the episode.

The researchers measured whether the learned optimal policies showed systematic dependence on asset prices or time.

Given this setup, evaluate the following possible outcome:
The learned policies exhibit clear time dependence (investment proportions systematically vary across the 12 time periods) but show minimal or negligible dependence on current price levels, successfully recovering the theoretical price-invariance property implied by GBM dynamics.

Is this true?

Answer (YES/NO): NO